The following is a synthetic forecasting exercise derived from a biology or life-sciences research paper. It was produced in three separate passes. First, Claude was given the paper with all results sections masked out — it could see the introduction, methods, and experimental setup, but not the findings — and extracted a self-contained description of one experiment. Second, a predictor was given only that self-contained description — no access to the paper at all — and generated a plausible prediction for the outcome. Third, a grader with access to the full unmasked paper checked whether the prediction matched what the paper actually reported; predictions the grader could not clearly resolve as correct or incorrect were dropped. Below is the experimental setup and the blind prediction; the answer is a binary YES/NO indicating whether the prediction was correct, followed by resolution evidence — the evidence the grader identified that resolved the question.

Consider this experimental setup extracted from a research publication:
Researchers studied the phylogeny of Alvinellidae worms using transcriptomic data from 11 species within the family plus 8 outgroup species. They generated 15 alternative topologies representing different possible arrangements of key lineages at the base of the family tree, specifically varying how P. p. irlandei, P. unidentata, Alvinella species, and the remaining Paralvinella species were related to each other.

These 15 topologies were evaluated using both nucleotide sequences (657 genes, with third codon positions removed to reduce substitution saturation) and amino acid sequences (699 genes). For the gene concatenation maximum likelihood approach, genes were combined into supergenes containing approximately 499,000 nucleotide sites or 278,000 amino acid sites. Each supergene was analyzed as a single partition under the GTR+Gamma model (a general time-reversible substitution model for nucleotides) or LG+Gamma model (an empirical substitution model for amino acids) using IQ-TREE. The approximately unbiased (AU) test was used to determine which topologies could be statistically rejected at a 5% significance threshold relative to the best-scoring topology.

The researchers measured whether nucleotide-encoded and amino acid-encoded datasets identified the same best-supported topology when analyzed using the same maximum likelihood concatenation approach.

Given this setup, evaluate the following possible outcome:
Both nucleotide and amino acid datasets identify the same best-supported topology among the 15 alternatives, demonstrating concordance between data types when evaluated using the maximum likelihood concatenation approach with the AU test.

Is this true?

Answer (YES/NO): YES